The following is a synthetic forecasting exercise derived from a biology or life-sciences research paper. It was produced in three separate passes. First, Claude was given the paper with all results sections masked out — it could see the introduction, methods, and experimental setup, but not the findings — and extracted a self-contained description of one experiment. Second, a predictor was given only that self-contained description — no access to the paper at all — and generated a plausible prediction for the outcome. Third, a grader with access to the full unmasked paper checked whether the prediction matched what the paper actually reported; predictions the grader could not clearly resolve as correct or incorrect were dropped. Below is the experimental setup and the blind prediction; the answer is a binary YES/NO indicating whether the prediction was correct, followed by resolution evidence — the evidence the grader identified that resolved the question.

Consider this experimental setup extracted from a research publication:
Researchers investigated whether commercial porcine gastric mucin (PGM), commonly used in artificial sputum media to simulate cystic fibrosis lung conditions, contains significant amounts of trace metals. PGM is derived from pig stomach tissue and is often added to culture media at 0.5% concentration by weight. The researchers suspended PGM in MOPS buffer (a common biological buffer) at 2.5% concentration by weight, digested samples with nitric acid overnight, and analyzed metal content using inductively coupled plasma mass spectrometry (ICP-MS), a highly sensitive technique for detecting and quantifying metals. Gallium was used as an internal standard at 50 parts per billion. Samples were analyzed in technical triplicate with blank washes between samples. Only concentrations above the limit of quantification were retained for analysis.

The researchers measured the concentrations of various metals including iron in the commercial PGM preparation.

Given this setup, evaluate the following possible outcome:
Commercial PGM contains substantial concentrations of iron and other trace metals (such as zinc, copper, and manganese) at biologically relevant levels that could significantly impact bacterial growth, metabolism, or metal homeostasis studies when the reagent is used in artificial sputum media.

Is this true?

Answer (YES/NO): YES